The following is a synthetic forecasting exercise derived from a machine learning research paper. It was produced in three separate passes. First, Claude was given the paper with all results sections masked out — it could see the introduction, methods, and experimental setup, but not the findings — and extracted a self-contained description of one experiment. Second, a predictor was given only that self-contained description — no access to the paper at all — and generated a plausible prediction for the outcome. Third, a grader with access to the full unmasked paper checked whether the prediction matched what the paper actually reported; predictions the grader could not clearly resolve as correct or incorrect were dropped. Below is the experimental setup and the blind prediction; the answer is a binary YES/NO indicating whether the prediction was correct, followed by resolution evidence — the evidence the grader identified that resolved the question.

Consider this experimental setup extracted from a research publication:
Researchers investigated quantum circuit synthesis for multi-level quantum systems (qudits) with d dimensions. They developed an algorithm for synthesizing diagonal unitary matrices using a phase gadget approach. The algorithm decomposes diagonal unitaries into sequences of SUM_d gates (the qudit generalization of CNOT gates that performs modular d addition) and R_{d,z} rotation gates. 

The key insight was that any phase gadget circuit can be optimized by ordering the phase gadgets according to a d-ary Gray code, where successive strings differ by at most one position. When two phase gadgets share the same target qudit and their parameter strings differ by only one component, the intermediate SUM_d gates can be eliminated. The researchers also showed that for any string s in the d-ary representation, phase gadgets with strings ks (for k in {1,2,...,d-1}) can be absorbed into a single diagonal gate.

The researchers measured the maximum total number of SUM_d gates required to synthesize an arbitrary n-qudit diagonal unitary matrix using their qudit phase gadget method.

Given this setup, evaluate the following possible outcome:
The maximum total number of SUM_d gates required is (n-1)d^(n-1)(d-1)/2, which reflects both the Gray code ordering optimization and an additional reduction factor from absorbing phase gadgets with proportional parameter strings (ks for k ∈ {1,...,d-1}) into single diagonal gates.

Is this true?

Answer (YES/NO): NO